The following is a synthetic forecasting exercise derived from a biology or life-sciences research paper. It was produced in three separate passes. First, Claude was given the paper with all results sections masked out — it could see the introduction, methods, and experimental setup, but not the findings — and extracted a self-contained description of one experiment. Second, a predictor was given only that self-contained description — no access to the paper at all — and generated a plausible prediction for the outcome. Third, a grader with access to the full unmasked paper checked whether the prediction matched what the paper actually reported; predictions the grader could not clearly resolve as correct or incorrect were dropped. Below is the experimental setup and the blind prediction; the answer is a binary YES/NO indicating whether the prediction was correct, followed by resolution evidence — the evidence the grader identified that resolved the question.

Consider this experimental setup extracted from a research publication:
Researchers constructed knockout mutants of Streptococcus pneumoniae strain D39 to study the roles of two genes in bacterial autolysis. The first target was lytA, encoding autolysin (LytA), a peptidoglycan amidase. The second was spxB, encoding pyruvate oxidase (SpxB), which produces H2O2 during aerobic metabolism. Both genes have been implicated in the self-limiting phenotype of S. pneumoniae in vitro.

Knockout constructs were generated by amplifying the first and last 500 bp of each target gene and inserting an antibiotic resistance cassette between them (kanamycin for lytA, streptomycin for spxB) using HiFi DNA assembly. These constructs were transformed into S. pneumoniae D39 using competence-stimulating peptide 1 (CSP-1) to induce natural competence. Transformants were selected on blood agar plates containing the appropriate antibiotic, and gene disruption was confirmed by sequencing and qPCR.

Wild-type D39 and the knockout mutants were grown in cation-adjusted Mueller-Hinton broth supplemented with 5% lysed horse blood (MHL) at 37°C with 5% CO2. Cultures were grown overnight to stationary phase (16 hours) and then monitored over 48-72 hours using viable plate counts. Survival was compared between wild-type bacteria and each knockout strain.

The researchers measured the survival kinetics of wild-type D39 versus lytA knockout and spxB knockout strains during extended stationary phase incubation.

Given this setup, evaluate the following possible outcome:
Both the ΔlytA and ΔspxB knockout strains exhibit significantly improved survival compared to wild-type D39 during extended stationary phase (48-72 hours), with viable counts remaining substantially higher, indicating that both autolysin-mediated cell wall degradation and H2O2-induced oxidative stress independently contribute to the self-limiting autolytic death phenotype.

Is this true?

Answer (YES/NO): NO